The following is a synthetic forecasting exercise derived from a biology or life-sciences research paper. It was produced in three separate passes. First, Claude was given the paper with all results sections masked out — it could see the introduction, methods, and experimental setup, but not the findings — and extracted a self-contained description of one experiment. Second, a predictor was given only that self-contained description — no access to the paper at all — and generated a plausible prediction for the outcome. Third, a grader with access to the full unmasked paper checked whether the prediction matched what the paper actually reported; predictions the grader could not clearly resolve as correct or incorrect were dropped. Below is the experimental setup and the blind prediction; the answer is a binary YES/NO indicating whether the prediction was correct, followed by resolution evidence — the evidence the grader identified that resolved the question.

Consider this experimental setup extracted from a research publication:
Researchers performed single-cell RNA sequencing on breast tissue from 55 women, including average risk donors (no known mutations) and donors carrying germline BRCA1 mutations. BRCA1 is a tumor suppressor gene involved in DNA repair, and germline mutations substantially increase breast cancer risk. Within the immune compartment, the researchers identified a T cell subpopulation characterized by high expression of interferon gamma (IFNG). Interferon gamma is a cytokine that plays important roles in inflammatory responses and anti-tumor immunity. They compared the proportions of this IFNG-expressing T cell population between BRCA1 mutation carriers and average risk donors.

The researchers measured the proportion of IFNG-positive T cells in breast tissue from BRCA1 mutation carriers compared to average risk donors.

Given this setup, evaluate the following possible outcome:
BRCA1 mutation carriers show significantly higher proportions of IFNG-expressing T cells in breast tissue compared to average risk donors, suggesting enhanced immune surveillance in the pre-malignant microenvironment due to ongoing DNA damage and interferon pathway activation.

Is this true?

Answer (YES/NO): YES